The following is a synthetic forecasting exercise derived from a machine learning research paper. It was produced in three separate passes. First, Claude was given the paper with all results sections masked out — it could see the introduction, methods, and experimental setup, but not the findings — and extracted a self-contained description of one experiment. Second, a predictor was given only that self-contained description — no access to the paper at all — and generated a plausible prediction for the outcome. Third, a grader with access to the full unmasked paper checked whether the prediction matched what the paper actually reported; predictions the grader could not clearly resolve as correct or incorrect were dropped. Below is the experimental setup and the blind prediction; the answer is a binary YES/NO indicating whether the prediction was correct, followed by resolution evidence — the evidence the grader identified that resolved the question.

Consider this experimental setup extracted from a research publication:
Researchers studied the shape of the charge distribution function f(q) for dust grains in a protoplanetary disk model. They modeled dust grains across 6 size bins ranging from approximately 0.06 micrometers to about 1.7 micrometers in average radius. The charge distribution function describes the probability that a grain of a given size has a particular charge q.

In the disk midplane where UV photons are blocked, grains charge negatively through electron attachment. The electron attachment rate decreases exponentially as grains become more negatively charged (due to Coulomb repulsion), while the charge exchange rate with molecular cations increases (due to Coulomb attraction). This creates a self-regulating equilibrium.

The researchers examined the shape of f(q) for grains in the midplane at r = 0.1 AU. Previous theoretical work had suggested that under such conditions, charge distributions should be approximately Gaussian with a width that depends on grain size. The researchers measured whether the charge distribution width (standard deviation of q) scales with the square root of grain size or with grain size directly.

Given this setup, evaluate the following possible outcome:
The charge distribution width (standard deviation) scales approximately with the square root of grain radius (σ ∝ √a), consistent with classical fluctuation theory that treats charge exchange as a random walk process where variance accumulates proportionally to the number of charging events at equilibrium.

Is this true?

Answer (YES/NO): YES